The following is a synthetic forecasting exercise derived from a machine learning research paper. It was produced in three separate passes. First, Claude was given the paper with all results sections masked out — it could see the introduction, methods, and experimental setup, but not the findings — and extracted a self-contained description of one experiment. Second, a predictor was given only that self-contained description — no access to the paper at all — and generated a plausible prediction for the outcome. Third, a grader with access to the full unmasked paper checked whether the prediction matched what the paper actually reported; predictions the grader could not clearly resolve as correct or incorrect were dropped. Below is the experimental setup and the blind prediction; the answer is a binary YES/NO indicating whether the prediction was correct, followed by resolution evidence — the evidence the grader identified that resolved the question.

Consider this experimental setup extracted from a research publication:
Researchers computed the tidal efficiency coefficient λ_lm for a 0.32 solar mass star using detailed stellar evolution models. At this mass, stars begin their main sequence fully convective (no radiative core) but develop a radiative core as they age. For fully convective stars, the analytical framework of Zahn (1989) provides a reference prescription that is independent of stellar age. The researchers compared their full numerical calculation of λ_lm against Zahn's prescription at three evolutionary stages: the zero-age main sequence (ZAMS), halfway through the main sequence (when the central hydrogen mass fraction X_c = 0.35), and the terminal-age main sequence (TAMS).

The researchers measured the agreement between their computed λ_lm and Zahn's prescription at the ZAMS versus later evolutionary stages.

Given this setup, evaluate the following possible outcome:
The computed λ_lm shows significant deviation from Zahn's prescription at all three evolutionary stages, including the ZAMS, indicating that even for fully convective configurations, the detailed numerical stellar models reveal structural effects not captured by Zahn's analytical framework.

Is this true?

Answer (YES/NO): NO